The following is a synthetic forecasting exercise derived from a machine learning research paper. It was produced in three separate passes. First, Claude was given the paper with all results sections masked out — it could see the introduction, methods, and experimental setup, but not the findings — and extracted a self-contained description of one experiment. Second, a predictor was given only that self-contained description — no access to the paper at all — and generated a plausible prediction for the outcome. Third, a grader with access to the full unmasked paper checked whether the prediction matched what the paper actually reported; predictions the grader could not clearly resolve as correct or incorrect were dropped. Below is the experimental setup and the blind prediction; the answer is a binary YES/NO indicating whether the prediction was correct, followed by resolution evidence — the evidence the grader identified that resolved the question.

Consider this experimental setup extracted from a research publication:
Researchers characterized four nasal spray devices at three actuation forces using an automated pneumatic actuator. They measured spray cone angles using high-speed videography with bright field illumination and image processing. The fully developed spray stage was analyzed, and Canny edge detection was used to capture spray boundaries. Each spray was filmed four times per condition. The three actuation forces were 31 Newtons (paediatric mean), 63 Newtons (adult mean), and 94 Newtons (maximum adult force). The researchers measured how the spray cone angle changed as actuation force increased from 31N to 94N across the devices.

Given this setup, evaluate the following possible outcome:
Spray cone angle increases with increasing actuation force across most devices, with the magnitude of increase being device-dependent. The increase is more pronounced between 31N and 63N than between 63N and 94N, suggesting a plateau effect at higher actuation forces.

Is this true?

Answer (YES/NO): NO